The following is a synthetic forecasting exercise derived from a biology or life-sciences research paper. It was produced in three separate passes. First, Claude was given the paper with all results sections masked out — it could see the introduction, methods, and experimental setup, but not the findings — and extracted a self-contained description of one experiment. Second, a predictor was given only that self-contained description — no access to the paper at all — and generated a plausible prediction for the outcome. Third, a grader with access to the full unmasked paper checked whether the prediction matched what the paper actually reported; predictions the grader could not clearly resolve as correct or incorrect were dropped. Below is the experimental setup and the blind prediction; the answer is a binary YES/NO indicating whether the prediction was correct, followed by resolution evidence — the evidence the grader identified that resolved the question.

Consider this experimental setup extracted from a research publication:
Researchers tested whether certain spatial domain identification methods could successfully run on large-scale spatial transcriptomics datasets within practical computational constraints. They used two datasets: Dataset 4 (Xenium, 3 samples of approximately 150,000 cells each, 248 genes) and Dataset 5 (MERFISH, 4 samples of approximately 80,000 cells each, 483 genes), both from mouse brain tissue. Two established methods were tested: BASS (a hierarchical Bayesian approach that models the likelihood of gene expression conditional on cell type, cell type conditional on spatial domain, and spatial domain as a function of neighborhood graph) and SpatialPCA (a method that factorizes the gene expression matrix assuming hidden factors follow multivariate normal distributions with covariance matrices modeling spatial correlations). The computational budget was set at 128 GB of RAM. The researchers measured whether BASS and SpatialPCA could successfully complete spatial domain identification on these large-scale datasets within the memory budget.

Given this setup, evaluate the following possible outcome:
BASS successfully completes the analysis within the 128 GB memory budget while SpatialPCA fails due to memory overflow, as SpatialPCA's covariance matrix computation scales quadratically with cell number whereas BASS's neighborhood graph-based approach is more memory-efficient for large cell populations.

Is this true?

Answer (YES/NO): NO